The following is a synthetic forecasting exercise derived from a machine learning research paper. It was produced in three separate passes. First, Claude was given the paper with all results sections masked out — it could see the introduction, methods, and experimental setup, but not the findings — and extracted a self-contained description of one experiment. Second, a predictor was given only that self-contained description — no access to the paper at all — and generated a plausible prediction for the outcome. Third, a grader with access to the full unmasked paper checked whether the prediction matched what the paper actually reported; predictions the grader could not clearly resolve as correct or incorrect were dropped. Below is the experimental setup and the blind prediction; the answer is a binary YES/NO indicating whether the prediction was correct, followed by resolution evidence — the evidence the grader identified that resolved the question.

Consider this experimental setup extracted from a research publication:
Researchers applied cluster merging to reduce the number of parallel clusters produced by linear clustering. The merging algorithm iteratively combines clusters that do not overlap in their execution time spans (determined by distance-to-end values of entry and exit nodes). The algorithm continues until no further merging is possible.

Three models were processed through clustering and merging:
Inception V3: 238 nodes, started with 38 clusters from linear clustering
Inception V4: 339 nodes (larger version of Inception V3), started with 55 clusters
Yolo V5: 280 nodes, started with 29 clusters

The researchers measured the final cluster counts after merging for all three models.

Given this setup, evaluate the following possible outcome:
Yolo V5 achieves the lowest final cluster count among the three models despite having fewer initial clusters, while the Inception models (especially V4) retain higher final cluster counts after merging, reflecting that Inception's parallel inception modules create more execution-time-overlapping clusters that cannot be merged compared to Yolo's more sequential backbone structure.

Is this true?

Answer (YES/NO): NO